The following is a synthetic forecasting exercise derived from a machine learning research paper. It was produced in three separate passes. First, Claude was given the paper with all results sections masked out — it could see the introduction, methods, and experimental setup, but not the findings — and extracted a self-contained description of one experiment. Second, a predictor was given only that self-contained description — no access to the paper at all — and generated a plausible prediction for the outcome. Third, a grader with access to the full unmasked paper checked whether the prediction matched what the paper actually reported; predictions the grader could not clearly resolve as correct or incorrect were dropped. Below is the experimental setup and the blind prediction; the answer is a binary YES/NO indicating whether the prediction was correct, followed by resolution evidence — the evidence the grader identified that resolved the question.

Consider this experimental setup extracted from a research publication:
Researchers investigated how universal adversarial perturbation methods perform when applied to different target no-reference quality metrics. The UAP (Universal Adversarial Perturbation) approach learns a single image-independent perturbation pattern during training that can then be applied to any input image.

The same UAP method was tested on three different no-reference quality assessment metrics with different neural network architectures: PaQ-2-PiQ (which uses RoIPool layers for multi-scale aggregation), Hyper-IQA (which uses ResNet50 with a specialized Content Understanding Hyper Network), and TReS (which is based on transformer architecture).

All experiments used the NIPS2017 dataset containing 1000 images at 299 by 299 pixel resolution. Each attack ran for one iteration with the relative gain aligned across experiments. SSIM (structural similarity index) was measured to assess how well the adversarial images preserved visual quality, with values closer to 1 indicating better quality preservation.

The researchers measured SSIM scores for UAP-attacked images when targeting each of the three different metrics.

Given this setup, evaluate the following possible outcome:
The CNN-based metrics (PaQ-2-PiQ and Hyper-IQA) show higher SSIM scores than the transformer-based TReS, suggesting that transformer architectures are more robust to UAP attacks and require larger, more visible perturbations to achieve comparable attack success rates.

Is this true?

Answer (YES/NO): YES